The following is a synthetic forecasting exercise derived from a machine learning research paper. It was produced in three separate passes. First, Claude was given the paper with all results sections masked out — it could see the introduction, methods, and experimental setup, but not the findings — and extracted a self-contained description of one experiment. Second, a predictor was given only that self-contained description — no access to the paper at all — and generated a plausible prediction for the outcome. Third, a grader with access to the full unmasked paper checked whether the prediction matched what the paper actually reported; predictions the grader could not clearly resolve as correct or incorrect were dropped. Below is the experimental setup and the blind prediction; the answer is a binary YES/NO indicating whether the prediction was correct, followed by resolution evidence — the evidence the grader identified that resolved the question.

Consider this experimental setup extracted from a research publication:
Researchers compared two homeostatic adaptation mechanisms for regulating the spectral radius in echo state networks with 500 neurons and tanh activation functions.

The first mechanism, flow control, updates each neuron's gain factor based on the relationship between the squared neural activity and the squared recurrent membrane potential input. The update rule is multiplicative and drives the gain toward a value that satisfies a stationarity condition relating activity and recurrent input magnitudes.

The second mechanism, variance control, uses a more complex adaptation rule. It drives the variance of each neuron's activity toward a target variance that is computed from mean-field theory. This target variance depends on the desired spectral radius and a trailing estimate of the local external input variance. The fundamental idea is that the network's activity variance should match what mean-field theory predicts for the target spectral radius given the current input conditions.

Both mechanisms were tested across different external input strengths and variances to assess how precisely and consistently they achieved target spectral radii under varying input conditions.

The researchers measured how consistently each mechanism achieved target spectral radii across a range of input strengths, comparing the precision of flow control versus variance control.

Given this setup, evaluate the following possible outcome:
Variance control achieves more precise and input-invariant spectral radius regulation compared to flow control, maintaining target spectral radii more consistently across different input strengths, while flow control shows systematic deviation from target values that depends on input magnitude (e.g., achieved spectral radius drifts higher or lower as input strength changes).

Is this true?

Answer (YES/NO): NO